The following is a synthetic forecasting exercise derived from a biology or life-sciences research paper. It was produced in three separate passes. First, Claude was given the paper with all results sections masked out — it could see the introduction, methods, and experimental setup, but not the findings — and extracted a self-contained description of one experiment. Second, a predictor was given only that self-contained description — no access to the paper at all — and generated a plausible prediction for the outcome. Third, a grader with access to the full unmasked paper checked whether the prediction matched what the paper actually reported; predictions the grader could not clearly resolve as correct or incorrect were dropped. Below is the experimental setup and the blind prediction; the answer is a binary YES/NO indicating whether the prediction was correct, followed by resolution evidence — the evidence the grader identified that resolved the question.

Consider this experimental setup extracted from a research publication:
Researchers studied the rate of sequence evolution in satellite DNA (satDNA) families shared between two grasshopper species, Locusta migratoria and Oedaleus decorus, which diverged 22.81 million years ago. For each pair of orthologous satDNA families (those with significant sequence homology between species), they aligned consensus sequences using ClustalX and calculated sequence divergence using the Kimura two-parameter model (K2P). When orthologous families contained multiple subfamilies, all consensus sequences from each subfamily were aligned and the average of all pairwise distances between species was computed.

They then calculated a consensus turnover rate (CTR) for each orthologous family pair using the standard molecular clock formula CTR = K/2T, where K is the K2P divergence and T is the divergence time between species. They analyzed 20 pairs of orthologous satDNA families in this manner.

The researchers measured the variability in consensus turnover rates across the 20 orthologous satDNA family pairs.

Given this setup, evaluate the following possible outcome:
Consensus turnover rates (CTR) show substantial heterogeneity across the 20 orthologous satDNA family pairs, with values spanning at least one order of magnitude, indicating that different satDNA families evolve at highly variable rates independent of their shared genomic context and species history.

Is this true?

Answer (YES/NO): YES